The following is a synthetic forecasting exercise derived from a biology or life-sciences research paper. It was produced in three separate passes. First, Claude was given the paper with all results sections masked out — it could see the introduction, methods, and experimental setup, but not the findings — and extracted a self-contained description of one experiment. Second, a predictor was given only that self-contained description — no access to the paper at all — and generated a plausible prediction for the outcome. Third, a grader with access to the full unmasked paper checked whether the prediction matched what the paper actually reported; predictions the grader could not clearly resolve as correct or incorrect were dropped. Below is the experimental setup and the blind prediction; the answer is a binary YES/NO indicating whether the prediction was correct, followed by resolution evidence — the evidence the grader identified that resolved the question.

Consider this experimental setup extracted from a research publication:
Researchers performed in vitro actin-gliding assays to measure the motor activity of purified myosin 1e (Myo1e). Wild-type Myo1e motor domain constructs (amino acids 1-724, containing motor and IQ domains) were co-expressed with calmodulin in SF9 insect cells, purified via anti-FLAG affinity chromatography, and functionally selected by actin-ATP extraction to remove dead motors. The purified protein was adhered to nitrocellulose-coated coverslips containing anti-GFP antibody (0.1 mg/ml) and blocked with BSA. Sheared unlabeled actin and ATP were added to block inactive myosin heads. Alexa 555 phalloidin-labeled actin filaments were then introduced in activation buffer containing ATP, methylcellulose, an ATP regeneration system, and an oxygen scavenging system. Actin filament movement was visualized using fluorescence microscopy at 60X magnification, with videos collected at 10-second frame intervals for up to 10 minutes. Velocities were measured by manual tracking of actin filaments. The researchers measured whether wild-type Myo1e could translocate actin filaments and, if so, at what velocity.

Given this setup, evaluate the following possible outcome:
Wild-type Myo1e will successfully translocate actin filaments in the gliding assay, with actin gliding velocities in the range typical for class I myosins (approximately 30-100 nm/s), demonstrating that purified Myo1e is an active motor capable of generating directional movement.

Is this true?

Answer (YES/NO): NO